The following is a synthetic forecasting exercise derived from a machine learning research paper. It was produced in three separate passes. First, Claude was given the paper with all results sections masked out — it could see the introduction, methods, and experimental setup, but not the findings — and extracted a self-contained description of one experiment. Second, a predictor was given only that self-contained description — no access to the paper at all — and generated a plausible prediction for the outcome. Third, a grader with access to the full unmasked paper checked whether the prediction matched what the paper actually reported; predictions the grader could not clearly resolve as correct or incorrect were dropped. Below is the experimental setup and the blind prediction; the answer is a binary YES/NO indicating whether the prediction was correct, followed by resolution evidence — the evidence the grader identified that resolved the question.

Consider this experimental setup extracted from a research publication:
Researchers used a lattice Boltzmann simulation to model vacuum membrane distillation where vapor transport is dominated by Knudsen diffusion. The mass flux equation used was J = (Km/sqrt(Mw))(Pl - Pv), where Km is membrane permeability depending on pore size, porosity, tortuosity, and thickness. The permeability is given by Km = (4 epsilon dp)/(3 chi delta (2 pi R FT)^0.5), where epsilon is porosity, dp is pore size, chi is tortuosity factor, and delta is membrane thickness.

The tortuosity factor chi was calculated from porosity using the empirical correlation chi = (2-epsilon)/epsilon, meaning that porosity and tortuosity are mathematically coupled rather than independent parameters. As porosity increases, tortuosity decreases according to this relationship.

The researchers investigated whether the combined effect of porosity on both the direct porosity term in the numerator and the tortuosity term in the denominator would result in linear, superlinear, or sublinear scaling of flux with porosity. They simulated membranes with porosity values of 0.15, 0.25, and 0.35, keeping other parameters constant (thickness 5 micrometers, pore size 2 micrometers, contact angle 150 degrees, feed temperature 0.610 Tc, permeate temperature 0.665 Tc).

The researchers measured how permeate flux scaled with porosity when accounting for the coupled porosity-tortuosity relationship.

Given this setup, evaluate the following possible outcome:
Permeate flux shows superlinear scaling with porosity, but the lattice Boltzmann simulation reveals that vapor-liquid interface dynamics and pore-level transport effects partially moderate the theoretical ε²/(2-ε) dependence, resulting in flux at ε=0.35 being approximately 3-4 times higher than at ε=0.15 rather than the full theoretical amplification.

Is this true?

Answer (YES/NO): NO